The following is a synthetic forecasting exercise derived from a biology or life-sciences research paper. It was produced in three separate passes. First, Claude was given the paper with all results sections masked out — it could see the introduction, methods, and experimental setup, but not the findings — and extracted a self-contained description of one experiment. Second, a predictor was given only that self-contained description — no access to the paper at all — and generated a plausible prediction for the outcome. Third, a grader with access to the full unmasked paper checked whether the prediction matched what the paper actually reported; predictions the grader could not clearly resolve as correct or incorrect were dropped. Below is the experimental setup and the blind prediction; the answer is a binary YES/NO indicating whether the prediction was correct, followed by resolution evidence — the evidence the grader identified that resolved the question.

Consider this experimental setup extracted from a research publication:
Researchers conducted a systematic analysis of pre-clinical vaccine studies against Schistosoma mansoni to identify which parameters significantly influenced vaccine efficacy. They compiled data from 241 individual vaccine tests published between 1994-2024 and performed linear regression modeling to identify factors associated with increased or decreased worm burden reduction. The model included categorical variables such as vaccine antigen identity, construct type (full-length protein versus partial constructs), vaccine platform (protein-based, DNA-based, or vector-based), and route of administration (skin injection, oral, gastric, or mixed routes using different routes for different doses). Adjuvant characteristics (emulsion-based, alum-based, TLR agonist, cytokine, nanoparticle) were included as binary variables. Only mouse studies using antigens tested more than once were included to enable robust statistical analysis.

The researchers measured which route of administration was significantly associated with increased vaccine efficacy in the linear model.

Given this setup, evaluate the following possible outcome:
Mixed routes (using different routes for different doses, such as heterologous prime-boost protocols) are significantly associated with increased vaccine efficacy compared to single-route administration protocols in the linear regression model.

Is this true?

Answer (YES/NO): YES